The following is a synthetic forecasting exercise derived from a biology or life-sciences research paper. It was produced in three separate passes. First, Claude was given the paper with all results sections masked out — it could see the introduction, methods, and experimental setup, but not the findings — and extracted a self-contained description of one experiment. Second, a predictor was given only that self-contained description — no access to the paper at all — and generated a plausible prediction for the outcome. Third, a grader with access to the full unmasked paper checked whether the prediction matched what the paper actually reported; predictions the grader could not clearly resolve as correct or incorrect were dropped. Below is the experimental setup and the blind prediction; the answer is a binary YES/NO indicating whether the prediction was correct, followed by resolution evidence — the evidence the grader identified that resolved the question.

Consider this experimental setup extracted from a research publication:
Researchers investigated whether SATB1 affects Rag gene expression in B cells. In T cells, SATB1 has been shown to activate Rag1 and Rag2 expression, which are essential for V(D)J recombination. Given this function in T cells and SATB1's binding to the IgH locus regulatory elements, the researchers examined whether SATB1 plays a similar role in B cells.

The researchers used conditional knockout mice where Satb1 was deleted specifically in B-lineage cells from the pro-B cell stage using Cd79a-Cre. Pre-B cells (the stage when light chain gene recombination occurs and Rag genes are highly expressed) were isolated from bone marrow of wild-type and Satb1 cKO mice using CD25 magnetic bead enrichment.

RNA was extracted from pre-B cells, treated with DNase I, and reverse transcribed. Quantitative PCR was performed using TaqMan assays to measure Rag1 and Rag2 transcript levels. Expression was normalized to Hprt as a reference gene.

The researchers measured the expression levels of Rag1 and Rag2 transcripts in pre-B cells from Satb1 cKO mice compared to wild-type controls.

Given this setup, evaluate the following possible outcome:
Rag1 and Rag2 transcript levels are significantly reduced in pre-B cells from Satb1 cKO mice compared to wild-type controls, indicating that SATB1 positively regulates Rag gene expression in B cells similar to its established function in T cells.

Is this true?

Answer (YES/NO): NO